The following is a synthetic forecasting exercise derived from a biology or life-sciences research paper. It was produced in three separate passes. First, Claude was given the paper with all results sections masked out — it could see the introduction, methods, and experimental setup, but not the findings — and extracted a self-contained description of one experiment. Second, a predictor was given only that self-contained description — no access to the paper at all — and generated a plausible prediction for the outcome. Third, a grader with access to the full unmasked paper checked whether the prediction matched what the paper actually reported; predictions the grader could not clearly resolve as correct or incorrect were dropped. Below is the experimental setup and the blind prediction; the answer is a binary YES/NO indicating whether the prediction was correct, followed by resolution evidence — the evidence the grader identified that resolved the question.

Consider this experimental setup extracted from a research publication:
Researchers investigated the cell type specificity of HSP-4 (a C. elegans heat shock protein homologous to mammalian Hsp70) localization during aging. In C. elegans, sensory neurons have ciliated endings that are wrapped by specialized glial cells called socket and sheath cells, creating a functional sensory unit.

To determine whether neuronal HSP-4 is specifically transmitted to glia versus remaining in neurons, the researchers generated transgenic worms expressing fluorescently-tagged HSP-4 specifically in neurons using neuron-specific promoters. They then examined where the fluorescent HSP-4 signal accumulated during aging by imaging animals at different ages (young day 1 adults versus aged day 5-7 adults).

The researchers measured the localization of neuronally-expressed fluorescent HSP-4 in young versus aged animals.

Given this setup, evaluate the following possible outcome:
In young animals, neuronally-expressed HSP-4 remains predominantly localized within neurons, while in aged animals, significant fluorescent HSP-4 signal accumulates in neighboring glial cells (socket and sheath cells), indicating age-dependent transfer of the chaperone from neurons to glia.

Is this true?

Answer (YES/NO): NO